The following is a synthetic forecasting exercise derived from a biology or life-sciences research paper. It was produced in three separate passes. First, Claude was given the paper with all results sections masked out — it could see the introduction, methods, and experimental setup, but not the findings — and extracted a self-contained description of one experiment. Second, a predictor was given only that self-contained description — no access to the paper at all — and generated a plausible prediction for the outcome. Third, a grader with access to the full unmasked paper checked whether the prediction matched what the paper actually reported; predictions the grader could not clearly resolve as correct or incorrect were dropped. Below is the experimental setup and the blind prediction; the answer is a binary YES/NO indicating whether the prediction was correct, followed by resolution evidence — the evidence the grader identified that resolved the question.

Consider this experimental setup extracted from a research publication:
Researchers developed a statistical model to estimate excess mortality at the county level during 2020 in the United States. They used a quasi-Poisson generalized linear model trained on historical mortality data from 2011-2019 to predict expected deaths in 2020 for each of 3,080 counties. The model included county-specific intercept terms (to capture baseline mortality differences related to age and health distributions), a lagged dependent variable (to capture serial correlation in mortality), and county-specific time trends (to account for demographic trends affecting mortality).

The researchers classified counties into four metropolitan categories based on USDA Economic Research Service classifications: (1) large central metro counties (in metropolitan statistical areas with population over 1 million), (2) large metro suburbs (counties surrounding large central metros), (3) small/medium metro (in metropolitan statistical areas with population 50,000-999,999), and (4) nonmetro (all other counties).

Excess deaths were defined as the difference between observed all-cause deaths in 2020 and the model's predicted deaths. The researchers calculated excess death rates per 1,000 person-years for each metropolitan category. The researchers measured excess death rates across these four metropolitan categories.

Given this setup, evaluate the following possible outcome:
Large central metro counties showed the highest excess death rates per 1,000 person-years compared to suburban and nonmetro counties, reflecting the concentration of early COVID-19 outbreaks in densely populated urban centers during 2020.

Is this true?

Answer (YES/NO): NO